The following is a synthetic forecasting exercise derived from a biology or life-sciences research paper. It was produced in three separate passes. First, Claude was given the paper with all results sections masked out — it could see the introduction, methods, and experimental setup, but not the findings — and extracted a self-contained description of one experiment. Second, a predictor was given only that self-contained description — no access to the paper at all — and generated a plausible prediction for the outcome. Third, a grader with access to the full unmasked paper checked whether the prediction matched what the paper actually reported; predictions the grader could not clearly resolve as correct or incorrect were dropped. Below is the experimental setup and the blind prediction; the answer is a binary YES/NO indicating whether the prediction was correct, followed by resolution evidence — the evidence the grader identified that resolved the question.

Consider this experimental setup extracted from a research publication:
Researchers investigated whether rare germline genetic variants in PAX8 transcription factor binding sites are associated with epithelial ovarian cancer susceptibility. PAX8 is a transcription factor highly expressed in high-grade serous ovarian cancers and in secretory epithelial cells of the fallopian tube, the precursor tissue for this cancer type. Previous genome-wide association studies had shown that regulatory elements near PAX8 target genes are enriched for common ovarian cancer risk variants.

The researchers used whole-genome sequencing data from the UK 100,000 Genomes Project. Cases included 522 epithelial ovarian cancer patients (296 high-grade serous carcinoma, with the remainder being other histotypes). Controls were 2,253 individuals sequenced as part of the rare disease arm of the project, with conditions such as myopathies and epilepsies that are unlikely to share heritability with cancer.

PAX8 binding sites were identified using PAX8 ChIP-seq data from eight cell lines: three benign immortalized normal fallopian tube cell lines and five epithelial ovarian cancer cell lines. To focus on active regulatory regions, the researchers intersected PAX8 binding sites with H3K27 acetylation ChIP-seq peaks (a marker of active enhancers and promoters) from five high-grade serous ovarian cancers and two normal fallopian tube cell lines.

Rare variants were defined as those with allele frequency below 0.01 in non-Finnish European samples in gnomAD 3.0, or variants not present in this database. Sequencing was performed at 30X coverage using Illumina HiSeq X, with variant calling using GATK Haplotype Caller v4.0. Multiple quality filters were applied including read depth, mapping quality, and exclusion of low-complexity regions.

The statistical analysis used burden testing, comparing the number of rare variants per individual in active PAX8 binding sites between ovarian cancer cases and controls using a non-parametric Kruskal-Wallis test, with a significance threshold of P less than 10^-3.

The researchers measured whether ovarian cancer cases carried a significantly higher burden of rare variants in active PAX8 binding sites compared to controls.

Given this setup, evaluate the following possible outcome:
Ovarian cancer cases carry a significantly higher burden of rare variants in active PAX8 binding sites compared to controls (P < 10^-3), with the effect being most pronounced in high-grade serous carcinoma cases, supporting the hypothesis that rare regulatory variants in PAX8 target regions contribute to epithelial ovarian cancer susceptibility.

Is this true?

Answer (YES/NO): NO